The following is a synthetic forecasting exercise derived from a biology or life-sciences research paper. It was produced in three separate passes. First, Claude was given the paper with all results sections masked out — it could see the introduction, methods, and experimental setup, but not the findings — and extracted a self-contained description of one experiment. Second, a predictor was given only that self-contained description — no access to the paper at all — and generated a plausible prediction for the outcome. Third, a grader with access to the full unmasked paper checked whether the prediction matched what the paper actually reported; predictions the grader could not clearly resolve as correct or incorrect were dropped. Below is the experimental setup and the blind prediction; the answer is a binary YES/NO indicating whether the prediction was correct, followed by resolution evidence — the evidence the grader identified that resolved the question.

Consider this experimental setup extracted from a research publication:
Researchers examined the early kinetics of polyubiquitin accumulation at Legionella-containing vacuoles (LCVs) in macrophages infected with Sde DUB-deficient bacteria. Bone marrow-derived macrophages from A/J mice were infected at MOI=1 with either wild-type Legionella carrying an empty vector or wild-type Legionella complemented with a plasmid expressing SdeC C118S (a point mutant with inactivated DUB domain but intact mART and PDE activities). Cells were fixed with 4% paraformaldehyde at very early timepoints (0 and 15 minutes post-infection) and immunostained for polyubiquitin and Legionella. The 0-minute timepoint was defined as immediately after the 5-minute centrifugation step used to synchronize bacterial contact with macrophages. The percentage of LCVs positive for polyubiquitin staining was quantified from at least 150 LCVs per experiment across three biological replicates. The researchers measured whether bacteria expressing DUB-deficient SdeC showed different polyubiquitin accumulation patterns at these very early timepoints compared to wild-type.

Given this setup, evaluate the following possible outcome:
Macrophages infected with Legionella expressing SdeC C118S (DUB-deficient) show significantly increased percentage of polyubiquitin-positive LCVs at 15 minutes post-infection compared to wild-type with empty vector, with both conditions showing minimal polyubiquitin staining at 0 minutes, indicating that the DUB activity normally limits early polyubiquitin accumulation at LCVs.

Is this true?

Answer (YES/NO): NO